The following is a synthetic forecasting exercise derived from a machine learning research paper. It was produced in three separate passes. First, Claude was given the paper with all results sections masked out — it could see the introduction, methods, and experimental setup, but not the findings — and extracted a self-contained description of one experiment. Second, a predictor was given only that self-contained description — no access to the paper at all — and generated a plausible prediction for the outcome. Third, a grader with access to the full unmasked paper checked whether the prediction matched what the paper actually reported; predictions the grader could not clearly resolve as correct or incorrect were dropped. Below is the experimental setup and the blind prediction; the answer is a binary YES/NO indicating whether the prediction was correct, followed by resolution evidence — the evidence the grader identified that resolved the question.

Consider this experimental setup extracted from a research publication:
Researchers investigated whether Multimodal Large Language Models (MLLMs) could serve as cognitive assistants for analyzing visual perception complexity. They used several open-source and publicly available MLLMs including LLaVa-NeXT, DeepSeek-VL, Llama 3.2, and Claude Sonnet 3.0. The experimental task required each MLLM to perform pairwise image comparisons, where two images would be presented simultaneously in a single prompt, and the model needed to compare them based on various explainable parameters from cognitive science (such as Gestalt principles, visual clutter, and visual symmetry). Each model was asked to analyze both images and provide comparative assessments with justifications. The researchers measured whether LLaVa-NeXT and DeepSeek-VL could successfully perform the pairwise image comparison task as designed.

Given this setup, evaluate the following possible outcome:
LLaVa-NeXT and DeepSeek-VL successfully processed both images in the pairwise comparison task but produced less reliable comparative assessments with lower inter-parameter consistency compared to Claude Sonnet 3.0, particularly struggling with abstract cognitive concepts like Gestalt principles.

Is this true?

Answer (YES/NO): NO